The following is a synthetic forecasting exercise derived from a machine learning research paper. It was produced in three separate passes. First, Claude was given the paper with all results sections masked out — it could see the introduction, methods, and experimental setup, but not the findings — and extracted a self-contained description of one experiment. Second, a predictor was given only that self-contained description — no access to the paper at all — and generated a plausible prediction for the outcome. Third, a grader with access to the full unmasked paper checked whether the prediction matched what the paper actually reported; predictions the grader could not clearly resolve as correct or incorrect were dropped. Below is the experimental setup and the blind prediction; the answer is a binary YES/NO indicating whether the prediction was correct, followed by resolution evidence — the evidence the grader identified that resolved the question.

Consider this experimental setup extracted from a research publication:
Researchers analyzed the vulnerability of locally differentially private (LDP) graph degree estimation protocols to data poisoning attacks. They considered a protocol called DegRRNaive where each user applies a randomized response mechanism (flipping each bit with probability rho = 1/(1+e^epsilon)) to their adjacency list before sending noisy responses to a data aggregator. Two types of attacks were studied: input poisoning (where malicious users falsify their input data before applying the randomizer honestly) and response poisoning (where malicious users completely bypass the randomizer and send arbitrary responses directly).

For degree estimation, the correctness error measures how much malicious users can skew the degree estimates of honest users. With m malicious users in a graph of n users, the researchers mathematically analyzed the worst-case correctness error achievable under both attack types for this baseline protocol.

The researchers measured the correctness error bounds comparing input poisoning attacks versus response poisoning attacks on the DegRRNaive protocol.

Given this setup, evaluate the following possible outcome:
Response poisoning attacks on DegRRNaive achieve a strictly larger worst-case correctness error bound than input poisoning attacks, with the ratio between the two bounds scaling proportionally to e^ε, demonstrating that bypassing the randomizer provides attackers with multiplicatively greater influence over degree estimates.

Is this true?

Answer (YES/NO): NO